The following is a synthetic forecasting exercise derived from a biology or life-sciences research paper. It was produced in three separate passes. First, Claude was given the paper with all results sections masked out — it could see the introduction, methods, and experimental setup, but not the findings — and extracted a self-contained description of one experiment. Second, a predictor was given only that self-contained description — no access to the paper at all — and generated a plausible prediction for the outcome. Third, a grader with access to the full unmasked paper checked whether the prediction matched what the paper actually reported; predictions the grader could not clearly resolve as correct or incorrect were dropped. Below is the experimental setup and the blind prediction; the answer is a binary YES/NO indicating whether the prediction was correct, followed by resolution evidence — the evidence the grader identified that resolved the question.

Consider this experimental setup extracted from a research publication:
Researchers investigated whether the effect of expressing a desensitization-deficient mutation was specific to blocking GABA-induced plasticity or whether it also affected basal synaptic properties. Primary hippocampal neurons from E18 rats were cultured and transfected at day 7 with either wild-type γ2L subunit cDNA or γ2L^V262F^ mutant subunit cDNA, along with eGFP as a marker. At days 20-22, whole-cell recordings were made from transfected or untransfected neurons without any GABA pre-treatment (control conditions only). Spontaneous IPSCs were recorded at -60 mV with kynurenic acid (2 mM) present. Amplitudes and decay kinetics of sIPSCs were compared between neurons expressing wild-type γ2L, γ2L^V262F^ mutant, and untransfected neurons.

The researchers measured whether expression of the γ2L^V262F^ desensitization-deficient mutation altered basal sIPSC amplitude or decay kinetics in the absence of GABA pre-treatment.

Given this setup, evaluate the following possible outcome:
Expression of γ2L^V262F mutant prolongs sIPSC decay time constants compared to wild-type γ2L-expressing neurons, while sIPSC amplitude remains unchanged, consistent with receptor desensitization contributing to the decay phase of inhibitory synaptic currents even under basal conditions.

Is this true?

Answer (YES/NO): NO